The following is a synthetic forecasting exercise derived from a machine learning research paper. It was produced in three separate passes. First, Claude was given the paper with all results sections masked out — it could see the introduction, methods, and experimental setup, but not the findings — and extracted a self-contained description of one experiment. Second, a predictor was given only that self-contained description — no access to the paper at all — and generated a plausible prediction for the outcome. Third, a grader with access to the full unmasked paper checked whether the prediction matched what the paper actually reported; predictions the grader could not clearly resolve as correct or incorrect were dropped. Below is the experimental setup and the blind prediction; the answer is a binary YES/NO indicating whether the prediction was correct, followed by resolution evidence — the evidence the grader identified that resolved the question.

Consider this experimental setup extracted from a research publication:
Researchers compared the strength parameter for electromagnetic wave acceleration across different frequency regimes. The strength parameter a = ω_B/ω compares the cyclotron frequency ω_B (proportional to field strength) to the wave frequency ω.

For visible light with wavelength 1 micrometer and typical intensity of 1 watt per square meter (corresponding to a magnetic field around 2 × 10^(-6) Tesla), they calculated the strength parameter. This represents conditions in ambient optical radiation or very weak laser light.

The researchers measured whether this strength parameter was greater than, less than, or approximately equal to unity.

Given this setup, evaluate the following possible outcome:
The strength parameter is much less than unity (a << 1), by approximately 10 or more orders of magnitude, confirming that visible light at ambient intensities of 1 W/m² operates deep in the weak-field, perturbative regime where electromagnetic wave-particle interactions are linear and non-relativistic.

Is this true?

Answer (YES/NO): YES